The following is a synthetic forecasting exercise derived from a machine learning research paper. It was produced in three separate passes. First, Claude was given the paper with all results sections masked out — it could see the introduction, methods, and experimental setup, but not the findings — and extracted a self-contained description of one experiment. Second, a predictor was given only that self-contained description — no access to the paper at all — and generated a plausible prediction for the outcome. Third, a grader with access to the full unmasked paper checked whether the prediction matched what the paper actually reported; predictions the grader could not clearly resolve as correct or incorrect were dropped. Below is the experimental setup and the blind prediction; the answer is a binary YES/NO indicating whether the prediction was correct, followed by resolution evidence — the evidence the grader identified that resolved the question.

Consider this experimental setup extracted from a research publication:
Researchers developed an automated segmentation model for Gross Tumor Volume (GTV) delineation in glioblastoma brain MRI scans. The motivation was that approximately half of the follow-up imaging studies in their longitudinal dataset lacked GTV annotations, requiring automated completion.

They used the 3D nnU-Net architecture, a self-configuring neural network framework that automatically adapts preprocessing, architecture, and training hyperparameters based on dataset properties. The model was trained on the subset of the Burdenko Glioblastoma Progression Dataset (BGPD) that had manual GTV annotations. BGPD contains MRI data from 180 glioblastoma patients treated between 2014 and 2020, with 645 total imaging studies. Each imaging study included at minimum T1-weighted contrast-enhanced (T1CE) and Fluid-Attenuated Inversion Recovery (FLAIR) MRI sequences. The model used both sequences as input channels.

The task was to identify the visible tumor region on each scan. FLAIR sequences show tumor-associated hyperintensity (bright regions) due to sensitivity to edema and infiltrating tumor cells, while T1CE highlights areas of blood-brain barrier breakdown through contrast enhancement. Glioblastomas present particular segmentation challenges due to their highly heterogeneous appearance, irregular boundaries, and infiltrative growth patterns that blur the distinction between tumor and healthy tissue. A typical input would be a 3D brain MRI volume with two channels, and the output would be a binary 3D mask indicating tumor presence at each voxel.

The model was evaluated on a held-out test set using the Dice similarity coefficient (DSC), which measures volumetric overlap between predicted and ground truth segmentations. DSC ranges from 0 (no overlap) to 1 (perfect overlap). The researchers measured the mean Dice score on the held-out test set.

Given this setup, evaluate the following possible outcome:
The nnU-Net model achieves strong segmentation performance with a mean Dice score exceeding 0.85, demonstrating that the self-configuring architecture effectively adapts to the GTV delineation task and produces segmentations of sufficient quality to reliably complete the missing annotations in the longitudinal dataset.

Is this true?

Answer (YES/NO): NO